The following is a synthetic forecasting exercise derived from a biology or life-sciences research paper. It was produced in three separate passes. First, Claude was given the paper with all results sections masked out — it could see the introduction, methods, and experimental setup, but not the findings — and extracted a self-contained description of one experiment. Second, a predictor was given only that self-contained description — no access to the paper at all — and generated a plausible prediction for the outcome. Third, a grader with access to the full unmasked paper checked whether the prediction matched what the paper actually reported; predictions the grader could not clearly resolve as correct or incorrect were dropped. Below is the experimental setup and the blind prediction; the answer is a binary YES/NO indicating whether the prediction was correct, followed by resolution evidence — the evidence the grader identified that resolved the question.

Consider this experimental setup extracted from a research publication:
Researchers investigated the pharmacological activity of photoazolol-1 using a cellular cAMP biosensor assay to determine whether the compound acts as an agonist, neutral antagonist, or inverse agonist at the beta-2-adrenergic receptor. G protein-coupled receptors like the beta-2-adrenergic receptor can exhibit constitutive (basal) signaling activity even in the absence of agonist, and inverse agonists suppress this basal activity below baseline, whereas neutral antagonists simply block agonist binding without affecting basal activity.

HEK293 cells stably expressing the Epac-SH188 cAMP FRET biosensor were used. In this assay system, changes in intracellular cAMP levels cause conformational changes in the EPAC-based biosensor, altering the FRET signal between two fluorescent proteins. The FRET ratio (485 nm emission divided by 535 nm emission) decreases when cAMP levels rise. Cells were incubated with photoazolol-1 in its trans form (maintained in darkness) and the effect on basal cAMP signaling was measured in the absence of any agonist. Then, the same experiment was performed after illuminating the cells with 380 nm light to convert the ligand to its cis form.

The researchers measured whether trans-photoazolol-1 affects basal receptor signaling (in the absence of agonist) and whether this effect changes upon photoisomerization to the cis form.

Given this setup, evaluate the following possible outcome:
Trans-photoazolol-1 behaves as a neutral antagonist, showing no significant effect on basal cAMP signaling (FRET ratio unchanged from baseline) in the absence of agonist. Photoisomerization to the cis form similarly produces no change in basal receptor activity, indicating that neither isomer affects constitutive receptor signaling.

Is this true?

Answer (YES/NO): NO